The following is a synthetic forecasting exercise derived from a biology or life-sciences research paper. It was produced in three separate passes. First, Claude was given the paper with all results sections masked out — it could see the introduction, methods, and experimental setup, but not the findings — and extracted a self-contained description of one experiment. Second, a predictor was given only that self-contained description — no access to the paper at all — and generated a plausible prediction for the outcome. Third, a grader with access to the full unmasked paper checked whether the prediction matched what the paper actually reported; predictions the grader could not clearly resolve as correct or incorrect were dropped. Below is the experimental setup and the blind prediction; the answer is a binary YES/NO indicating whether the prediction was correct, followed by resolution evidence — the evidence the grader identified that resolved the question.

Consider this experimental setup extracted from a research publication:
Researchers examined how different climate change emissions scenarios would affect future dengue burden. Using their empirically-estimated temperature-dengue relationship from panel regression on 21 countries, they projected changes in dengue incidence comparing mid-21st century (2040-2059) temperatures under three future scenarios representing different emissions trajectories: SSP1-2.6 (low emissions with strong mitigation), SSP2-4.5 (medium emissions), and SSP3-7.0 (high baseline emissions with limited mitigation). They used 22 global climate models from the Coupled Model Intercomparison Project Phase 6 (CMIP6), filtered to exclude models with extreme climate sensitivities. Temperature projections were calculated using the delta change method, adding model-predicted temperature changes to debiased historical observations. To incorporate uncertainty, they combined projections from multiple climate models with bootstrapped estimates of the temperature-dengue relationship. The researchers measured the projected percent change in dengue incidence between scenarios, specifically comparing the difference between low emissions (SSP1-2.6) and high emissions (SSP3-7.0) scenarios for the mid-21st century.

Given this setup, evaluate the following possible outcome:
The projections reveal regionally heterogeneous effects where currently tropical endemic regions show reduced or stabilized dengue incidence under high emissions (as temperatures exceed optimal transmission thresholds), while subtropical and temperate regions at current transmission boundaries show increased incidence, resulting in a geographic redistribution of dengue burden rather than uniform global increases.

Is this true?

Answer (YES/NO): NO